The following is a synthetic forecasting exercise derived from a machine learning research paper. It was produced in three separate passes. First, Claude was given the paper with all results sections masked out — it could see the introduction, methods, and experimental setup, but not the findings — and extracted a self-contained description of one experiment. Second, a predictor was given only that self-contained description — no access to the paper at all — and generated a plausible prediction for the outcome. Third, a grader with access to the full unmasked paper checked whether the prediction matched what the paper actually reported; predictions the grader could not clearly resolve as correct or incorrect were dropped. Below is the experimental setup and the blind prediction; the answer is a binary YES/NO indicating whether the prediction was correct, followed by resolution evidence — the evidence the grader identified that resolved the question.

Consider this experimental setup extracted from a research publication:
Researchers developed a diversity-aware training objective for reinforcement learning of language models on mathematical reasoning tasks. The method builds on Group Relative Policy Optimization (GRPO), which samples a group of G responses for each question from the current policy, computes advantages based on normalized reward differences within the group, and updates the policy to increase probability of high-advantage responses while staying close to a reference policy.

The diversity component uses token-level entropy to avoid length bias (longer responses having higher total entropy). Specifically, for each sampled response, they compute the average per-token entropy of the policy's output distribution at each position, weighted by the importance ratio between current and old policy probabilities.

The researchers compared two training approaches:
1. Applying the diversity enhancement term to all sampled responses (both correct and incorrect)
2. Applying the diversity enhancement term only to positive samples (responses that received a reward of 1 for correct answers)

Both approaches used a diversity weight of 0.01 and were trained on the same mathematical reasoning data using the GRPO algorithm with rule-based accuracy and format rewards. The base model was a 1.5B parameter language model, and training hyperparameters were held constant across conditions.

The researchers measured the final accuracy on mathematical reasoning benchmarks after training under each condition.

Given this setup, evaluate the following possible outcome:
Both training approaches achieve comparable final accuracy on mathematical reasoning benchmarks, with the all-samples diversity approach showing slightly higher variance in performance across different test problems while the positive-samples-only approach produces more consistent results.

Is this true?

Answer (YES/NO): NO